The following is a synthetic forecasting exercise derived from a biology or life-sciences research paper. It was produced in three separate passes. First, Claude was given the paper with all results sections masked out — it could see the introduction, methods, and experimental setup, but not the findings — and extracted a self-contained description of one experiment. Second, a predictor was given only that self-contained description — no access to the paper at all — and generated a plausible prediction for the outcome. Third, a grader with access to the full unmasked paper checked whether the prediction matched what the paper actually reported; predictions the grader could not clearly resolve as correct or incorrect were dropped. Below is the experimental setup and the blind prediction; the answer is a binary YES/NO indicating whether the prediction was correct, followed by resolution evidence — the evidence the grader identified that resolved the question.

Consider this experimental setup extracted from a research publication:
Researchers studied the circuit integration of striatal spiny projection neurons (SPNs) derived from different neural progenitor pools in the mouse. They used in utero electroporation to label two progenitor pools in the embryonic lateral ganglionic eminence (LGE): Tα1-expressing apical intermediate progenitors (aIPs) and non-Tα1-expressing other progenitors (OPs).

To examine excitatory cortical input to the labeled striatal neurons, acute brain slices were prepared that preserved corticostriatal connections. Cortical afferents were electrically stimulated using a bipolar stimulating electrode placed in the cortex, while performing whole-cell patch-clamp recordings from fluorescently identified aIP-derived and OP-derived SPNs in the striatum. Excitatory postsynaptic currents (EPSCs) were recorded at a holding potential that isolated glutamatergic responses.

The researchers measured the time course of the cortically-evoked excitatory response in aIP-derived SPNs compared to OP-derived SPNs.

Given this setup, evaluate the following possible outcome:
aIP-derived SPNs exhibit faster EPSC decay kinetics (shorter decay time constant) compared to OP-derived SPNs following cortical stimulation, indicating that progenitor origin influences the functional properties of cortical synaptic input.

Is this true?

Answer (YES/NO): NO